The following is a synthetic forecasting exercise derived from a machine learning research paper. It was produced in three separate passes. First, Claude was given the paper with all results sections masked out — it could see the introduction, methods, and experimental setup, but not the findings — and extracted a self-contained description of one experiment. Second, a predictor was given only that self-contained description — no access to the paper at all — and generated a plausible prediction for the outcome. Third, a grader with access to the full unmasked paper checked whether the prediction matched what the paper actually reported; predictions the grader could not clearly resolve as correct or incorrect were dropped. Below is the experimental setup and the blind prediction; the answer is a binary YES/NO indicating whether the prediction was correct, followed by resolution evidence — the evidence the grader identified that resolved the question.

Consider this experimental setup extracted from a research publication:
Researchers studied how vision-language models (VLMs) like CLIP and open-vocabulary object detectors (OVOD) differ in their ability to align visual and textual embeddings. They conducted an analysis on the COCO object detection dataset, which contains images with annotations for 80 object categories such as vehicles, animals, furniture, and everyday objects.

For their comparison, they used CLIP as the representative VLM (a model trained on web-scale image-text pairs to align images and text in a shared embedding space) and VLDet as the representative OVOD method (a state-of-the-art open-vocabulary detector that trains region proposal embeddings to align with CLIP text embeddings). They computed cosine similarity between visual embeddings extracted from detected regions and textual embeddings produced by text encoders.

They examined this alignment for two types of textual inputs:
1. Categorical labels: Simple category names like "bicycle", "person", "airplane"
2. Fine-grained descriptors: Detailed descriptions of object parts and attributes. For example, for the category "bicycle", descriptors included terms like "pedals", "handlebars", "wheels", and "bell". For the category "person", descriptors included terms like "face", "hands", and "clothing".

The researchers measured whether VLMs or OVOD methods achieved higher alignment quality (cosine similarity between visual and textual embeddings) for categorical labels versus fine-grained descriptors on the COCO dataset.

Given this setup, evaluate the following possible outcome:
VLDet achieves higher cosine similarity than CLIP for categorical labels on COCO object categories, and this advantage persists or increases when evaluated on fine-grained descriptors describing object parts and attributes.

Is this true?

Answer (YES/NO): NO